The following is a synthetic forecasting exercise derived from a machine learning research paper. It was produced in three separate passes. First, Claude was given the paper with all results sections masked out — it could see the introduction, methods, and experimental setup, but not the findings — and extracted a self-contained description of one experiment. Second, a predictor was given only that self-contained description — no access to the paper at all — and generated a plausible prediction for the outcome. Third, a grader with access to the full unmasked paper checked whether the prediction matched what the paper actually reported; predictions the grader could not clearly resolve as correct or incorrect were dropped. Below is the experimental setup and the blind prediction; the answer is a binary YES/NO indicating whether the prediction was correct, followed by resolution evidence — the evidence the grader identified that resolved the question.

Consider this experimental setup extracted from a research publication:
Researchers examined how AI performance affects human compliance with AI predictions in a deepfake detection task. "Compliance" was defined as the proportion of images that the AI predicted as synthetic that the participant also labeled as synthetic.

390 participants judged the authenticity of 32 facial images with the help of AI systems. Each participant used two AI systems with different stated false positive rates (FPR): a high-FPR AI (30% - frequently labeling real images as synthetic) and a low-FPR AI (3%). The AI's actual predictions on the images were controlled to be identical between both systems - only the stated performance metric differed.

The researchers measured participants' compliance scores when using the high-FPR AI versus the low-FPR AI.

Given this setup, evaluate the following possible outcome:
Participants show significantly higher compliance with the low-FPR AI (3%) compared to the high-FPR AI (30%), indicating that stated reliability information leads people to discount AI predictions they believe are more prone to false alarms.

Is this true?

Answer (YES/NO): NO